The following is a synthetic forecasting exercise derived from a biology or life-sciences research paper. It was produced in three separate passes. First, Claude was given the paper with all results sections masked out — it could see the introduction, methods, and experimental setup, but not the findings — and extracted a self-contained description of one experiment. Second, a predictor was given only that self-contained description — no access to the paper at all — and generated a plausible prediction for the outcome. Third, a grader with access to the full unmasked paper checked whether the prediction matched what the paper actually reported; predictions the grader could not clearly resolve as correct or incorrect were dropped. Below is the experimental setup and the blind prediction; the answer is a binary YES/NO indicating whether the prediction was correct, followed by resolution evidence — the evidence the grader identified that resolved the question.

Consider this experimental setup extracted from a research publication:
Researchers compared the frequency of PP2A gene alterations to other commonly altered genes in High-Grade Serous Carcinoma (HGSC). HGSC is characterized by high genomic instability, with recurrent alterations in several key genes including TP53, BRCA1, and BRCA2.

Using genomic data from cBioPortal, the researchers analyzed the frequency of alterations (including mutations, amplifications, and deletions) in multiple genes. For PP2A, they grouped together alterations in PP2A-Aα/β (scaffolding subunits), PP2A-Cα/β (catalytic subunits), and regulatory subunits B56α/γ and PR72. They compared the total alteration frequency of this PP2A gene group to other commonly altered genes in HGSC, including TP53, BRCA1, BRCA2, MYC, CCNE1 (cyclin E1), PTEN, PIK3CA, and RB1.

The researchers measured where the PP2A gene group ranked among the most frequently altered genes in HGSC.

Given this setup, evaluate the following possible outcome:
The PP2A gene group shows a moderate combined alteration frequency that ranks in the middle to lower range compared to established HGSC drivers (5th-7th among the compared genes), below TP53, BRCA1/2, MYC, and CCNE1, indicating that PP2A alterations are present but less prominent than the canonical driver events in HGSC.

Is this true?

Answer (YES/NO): NO